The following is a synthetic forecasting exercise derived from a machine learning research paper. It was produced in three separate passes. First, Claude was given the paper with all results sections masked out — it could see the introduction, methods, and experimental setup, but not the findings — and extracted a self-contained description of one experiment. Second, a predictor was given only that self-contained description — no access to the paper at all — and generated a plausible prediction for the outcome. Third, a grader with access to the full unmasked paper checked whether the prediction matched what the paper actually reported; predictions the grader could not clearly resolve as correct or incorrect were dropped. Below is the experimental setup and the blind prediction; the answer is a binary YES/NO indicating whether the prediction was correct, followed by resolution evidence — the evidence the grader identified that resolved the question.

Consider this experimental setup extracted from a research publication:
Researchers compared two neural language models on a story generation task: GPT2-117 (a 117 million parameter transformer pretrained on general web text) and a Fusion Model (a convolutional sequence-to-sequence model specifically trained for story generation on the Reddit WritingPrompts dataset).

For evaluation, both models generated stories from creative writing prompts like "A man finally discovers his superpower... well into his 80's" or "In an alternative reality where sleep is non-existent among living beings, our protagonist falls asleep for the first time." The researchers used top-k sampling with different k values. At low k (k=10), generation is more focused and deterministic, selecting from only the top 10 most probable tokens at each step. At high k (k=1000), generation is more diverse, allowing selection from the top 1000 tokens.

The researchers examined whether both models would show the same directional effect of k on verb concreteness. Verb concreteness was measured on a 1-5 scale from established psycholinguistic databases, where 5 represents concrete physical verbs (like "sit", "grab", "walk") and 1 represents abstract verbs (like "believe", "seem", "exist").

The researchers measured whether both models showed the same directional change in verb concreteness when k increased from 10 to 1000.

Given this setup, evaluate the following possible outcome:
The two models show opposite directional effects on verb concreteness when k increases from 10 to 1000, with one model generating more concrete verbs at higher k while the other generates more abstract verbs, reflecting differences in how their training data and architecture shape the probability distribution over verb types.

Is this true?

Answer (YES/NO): NO